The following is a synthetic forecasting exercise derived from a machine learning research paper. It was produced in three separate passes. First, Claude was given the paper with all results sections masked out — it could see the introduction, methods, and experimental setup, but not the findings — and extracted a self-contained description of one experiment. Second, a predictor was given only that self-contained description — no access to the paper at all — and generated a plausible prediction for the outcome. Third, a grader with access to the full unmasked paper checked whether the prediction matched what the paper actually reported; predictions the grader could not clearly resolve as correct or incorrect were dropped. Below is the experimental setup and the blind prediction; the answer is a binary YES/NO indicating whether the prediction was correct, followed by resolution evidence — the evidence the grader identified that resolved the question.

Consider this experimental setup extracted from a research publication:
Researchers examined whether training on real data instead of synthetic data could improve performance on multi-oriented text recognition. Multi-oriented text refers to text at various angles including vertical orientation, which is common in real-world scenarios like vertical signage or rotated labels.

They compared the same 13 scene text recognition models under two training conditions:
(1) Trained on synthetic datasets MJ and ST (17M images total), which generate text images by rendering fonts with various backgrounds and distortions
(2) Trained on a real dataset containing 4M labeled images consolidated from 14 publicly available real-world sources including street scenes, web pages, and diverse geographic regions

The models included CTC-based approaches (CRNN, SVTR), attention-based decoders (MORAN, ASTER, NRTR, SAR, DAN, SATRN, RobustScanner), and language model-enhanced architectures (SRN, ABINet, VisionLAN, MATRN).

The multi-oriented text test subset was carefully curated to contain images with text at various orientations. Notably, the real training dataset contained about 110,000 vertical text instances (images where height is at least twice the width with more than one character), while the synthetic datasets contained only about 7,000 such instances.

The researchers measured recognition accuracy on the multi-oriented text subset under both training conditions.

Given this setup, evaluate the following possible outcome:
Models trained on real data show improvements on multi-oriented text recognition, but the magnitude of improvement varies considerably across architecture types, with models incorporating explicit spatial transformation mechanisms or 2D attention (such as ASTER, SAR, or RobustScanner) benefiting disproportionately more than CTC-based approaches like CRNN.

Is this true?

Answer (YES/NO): NO